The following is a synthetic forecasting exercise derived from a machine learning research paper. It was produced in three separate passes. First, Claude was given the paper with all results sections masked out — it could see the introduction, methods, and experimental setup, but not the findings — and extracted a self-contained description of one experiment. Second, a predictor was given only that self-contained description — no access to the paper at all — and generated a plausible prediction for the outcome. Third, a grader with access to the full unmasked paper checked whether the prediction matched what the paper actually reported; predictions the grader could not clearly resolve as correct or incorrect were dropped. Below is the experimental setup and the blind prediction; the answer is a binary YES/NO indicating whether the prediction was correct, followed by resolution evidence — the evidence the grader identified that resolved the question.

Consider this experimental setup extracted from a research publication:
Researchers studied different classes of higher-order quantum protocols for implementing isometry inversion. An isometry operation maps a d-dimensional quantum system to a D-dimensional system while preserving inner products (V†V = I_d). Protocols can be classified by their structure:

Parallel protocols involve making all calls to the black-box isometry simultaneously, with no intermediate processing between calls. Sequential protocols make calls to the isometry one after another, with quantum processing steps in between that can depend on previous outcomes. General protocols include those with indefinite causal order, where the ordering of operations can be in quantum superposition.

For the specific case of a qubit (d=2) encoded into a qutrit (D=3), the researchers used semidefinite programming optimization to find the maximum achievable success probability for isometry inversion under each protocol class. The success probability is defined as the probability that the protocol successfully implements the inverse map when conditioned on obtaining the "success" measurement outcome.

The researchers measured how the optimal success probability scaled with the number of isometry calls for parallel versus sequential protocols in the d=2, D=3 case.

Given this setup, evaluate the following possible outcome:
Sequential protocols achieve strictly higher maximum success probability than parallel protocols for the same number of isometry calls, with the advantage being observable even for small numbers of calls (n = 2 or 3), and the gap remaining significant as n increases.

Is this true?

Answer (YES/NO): YES